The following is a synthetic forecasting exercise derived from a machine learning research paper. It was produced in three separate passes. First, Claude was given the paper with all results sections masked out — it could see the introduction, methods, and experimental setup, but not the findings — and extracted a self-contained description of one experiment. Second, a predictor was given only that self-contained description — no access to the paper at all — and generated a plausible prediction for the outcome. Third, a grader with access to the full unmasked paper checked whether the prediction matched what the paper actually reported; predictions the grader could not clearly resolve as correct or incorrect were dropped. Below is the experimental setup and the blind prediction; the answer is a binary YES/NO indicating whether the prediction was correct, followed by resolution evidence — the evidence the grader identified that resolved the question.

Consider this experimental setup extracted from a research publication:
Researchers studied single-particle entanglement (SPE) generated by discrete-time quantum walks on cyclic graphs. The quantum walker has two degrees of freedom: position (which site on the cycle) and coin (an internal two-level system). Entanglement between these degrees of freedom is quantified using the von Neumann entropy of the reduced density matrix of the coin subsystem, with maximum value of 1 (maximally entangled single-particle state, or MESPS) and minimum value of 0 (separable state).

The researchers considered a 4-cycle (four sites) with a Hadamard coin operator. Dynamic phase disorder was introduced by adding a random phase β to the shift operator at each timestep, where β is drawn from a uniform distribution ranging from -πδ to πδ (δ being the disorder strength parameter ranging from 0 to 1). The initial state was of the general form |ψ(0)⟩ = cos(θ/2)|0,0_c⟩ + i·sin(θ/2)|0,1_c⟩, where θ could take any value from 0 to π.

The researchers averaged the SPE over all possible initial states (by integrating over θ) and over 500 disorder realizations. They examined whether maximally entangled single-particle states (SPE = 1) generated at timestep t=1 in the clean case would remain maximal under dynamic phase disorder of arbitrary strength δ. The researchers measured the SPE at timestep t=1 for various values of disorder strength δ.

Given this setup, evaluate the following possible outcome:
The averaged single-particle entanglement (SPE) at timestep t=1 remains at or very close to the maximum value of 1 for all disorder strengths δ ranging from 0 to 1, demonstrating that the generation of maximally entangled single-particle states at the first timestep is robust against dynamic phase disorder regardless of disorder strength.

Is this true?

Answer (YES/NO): YES